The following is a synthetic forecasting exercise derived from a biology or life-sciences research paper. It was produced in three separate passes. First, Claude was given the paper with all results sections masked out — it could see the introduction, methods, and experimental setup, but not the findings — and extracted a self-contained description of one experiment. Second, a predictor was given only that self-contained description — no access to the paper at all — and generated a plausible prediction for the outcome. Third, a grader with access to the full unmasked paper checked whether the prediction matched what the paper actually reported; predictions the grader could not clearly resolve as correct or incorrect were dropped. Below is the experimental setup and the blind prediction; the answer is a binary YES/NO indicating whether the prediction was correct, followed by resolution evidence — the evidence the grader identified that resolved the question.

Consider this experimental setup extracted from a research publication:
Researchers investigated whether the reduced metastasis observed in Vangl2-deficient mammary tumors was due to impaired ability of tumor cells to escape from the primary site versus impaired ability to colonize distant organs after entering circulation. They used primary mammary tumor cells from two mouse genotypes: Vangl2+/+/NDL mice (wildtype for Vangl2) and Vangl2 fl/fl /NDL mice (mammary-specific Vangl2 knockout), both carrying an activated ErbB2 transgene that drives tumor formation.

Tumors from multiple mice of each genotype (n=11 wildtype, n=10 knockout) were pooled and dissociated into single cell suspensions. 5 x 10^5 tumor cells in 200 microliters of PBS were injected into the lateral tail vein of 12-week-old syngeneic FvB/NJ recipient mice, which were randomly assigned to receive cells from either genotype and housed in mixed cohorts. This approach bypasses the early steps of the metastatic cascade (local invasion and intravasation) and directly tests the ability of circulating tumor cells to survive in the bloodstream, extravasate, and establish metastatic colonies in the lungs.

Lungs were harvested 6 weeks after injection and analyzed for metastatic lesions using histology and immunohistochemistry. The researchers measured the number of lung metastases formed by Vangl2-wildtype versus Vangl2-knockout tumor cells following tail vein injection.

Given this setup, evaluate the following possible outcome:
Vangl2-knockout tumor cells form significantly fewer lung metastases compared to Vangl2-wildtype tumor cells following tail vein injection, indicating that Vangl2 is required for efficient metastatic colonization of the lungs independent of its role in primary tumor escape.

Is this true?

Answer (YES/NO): NO